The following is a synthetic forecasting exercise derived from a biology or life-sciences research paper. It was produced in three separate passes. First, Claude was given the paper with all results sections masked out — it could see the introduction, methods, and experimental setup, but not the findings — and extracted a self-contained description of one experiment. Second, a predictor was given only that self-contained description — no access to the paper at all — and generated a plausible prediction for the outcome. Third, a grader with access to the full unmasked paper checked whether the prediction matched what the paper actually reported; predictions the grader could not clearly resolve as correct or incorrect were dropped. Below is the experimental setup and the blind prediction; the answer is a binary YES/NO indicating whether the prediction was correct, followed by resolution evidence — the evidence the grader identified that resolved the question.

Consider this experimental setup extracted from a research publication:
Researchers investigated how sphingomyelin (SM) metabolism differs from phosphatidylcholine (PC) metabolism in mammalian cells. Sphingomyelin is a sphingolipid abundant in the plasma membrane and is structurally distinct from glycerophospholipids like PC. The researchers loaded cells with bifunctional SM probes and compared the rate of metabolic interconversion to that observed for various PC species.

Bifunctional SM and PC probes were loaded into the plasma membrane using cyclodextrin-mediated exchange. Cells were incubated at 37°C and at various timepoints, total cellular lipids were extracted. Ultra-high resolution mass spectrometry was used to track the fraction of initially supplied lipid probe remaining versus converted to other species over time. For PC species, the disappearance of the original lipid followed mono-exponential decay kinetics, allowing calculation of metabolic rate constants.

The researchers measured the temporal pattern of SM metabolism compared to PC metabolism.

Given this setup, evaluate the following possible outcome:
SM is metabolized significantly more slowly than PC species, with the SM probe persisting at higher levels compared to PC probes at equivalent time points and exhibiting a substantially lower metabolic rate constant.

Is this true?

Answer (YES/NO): YES